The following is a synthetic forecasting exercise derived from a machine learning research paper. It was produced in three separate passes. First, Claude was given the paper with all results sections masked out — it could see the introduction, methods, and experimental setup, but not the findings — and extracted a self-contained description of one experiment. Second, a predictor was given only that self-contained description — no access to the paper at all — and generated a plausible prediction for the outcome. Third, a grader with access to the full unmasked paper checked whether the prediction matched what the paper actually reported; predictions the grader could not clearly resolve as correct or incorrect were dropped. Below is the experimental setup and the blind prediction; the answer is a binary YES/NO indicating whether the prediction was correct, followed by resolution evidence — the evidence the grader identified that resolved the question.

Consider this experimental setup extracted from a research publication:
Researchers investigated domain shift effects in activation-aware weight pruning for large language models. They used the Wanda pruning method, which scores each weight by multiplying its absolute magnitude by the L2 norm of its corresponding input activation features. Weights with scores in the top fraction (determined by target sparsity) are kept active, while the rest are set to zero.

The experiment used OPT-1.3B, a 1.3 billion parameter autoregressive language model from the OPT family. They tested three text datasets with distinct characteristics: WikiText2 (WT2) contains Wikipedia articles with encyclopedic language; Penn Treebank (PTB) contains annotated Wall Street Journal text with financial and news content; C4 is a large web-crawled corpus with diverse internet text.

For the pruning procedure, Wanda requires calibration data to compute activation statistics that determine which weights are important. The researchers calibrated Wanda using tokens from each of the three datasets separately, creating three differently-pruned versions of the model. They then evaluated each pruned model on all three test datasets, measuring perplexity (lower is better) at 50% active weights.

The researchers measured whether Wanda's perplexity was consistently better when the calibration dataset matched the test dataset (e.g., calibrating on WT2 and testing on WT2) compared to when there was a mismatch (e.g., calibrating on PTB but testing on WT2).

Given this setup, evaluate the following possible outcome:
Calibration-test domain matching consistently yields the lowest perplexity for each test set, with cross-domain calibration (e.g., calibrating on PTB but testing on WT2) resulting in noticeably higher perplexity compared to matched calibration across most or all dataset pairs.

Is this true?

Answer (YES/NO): NO